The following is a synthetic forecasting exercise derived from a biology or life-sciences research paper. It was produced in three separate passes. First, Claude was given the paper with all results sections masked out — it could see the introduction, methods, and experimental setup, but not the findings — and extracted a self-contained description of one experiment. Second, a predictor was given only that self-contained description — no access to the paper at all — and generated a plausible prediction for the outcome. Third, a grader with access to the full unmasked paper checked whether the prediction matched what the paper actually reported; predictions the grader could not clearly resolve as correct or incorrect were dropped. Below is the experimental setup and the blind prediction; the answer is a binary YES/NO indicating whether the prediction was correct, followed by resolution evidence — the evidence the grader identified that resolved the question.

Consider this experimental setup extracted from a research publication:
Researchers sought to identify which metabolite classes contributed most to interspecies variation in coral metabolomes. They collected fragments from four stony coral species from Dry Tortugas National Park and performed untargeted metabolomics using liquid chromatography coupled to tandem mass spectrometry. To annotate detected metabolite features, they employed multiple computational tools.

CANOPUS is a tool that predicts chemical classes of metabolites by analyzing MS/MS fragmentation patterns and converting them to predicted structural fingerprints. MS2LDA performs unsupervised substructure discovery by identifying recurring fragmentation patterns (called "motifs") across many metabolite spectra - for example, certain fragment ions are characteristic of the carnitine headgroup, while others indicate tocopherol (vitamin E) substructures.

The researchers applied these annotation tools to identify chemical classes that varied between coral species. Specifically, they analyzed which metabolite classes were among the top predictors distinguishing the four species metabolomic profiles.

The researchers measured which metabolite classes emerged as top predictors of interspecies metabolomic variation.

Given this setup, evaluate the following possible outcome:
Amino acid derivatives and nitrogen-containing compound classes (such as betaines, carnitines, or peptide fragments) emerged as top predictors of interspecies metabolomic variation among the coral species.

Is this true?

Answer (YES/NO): YES